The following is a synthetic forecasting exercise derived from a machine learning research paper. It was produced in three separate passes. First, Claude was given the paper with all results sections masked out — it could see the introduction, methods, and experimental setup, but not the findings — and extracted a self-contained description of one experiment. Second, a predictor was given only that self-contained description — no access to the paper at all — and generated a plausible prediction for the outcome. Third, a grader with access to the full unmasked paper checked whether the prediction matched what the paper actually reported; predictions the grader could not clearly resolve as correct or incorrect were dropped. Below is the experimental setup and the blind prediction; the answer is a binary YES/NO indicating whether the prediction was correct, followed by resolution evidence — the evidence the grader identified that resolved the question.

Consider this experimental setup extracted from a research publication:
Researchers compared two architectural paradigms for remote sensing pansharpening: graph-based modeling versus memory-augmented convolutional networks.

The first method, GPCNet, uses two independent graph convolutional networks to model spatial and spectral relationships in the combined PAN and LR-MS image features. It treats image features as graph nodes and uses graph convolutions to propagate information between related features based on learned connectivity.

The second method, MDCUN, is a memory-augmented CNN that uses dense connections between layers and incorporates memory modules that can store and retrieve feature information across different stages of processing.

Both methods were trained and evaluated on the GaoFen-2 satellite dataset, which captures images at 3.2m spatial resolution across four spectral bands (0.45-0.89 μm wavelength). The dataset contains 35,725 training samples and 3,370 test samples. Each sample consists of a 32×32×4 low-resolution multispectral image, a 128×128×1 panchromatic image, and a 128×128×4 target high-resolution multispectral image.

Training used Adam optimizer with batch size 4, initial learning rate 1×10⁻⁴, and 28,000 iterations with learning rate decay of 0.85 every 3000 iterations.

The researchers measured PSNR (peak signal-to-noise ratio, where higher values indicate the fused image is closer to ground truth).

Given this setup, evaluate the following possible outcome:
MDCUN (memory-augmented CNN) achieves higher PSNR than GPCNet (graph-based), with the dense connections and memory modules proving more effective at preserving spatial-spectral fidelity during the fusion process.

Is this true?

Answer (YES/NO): YES